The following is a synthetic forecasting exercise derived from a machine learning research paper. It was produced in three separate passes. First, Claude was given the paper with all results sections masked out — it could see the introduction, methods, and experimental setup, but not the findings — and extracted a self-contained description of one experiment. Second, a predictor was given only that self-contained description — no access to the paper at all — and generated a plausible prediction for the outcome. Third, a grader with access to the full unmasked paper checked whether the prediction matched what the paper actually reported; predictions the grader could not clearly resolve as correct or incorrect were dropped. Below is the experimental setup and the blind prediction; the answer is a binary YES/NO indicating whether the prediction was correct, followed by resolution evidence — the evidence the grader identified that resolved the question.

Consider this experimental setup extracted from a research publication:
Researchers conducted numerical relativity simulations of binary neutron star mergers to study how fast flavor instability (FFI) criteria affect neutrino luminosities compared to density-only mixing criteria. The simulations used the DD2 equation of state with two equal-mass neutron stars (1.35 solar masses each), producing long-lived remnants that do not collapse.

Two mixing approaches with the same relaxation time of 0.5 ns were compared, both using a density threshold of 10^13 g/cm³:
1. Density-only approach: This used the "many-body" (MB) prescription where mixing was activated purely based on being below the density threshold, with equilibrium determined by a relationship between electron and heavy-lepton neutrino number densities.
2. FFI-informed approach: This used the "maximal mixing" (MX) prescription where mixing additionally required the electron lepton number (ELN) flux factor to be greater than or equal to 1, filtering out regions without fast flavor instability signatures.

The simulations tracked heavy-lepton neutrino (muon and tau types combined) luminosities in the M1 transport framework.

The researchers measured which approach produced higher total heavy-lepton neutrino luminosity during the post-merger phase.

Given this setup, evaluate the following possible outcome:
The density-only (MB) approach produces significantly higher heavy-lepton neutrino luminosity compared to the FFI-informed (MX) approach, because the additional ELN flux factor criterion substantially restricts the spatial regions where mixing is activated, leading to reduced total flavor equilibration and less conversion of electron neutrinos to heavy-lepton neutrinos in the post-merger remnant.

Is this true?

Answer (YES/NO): NO